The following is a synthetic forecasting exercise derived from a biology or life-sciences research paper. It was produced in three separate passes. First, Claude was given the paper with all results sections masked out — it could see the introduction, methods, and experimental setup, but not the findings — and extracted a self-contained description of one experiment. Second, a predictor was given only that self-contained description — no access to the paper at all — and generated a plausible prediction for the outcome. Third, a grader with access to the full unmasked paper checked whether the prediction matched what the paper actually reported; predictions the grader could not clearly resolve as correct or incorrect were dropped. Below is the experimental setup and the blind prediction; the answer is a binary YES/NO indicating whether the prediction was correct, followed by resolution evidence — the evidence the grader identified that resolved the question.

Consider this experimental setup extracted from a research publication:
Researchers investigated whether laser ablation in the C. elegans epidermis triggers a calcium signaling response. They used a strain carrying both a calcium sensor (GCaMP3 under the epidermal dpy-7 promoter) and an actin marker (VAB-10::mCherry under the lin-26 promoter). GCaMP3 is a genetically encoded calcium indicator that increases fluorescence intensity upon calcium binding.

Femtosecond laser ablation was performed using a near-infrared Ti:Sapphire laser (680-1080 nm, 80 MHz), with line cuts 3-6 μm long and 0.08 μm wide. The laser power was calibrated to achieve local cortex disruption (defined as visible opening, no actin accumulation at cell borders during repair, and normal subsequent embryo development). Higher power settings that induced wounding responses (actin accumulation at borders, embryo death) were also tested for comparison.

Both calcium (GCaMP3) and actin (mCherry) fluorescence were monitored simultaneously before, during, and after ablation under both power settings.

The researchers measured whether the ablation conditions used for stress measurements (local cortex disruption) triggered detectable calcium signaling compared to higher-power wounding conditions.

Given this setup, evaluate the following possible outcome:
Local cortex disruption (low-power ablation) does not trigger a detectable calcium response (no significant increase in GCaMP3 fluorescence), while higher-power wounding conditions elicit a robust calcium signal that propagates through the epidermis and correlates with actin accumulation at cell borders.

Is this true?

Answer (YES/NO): NO